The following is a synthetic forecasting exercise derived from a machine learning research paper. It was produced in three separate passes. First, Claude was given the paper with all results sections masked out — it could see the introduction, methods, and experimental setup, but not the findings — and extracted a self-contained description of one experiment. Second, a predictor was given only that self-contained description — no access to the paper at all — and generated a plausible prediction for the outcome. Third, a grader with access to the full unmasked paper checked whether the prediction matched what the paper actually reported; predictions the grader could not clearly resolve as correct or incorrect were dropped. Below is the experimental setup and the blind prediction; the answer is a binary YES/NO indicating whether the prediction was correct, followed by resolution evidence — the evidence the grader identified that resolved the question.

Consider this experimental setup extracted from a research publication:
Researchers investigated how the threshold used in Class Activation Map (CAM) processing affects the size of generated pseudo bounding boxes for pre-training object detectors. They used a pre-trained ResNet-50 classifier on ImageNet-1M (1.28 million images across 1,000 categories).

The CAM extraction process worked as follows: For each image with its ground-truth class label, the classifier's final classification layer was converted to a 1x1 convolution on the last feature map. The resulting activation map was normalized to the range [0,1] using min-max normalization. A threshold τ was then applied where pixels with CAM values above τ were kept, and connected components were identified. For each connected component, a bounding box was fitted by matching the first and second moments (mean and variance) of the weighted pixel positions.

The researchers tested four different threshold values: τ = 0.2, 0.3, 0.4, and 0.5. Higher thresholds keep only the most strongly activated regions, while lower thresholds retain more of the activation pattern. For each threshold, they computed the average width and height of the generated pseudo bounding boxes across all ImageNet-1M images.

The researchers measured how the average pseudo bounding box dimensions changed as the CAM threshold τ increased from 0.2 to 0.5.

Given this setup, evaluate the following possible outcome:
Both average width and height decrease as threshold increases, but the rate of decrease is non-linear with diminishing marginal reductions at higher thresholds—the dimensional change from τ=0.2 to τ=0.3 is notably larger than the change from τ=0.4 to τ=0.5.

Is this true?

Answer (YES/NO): NO